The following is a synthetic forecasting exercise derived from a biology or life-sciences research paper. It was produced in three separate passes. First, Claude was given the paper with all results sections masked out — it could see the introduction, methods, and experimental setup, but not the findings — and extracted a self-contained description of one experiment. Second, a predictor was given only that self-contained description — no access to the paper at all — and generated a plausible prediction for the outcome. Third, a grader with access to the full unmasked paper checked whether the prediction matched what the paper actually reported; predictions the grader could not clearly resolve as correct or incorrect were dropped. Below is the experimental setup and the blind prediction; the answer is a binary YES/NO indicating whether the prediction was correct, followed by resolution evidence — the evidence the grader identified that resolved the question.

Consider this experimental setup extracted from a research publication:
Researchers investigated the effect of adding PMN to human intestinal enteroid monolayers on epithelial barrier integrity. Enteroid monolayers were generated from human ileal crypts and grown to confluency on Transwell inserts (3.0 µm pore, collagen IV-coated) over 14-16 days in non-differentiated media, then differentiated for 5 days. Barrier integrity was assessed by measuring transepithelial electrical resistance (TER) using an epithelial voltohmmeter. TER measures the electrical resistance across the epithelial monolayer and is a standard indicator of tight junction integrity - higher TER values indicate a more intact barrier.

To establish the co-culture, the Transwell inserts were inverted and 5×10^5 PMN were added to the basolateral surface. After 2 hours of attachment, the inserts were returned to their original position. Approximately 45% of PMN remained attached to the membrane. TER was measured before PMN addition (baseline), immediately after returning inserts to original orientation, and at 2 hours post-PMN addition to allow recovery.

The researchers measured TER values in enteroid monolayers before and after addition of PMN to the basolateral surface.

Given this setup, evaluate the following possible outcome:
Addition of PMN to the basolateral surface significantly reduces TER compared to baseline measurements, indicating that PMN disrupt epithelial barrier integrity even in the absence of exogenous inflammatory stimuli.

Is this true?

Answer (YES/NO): NO